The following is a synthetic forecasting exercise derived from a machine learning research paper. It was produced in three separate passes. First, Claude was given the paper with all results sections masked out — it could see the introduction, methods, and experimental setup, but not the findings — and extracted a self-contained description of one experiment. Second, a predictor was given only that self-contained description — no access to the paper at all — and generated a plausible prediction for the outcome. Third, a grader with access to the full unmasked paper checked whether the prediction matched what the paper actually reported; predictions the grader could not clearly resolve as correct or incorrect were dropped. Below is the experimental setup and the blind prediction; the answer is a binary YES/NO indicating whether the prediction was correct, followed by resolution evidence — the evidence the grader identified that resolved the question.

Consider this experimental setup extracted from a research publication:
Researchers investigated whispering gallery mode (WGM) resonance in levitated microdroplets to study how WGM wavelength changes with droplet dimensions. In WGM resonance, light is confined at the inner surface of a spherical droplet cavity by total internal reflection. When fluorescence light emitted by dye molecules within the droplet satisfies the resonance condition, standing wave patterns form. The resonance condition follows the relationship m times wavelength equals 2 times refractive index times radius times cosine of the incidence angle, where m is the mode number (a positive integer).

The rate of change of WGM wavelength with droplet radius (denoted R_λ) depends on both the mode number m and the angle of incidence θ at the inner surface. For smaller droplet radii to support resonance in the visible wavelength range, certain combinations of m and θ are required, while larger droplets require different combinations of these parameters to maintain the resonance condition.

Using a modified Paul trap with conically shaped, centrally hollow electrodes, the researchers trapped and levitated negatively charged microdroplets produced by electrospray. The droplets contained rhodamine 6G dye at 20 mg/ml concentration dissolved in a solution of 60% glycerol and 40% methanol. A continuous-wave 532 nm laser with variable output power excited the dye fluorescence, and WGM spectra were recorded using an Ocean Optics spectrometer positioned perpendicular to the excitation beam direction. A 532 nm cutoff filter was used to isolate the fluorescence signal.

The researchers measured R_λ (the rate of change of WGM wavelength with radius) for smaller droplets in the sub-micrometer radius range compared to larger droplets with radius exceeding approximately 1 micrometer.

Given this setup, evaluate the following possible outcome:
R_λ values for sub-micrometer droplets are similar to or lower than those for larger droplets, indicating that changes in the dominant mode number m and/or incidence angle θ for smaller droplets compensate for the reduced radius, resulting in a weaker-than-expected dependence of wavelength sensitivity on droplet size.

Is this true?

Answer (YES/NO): NO